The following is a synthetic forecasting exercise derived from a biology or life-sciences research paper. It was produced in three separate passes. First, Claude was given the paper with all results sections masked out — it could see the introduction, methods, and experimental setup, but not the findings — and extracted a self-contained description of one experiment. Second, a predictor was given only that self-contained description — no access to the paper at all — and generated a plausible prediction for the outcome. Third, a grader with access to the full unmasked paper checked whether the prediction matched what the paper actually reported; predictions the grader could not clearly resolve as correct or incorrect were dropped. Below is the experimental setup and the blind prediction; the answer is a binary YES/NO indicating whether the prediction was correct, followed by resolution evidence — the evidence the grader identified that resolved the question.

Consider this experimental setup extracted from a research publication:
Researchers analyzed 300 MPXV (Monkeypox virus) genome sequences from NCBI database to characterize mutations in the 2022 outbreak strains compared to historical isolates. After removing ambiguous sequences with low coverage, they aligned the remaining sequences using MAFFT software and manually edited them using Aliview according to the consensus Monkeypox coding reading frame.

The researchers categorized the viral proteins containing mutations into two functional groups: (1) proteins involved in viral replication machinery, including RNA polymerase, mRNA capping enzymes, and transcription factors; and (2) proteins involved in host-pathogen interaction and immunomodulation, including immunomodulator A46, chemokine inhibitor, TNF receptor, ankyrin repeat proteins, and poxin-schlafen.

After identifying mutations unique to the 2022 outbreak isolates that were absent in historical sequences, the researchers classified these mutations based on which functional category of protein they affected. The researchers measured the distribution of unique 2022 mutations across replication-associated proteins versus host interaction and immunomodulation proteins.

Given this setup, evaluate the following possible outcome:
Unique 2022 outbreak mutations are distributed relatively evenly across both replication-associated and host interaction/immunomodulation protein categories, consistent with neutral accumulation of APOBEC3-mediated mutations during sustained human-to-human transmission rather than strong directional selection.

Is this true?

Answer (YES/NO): NO